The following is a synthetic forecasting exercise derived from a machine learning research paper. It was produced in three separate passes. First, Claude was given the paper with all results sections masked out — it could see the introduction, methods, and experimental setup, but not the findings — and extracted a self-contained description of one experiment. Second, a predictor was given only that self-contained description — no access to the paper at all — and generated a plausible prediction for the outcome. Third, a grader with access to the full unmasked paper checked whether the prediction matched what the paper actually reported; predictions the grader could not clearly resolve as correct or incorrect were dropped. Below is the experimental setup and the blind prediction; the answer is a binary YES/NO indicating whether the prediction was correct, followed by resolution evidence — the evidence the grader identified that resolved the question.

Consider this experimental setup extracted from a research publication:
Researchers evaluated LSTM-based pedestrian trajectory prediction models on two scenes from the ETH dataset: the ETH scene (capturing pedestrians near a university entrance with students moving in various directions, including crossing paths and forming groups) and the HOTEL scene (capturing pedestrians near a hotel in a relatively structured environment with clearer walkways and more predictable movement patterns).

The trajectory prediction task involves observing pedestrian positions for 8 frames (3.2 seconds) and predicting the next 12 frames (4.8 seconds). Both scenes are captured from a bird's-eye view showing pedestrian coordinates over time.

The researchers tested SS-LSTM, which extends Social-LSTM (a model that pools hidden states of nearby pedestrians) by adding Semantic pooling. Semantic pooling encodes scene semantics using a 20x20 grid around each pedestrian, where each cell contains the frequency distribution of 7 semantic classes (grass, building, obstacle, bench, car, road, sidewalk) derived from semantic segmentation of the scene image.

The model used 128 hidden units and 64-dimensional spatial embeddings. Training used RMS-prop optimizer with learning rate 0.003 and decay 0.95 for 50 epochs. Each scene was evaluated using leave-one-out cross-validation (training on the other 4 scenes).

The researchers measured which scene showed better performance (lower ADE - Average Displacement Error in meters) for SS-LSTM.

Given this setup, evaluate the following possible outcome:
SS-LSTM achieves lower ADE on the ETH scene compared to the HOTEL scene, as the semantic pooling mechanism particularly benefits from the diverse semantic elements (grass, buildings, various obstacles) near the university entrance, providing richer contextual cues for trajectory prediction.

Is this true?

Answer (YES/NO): NO